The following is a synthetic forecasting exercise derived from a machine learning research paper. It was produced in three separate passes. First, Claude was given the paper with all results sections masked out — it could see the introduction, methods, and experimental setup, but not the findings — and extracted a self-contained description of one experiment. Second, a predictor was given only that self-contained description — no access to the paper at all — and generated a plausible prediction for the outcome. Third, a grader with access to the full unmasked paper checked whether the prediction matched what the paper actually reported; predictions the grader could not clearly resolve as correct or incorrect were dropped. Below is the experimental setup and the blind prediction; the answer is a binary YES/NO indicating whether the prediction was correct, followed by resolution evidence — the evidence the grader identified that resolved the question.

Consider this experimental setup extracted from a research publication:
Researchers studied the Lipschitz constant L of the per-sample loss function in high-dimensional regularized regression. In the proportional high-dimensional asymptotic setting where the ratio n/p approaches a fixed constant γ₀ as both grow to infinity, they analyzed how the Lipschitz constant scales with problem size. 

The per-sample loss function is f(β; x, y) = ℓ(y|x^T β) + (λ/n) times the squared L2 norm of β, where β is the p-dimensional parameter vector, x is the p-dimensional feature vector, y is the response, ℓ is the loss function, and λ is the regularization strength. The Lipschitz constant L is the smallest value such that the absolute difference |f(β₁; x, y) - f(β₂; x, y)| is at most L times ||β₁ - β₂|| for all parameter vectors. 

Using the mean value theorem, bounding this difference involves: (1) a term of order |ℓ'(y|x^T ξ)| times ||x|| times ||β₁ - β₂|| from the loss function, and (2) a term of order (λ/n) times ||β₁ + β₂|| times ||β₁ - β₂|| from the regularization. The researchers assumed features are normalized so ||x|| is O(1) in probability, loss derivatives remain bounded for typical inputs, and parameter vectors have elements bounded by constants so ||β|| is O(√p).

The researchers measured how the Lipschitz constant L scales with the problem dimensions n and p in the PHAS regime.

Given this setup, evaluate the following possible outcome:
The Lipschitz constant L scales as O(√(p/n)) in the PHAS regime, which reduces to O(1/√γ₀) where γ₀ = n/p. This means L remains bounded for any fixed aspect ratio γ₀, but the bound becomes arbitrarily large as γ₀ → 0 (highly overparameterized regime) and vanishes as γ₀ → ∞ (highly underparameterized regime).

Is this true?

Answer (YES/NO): NO